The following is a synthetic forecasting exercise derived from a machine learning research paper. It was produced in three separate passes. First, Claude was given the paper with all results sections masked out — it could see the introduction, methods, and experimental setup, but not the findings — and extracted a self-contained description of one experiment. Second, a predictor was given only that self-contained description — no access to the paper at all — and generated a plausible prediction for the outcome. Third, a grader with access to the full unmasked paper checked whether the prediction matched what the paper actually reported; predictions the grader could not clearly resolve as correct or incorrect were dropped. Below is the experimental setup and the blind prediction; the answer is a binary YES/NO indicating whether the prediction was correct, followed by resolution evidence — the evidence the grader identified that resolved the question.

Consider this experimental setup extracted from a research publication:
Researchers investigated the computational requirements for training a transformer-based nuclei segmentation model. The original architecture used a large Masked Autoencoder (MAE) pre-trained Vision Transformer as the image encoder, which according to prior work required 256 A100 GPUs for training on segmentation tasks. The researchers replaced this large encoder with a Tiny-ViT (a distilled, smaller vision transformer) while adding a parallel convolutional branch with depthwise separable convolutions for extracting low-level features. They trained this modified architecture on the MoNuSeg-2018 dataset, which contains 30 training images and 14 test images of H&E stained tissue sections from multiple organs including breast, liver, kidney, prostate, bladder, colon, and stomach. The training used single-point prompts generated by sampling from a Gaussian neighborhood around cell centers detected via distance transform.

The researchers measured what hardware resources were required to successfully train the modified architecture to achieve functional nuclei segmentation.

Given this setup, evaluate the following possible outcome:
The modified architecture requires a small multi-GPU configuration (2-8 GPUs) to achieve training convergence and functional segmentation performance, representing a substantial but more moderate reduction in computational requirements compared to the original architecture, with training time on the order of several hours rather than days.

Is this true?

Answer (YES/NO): NO